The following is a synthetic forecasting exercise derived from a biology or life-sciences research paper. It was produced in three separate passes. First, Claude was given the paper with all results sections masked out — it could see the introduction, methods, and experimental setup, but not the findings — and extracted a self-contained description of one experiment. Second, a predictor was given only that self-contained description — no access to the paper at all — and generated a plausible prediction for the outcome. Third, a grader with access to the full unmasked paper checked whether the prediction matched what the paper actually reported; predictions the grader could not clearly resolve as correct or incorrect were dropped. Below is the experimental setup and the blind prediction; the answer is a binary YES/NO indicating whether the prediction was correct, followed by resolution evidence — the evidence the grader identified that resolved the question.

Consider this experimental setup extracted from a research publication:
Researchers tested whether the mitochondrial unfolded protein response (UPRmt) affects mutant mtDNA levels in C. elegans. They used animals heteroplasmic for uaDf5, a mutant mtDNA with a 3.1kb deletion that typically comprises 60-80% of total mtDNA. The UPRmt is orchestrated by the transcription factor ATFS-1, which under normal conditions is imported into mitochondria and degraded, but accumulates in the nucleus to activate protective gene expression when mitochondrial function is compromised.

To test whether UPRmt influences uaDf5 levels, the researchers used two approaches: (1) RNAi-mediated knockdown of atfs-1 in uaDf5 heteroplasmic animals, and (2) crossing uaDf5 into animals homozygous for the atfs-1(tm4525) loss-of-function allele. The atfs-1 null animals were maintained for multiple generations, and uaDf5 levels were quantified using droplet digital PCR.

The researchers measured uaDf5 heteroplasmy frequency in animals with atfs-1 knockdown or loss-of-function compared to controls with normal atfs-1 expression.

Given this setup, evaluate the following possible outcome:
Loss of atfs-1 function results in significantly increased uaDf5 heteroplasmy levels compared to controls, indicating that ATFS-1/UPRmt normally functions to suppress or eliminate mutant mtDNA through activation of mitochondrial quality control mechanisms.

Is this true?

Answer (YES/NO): NO